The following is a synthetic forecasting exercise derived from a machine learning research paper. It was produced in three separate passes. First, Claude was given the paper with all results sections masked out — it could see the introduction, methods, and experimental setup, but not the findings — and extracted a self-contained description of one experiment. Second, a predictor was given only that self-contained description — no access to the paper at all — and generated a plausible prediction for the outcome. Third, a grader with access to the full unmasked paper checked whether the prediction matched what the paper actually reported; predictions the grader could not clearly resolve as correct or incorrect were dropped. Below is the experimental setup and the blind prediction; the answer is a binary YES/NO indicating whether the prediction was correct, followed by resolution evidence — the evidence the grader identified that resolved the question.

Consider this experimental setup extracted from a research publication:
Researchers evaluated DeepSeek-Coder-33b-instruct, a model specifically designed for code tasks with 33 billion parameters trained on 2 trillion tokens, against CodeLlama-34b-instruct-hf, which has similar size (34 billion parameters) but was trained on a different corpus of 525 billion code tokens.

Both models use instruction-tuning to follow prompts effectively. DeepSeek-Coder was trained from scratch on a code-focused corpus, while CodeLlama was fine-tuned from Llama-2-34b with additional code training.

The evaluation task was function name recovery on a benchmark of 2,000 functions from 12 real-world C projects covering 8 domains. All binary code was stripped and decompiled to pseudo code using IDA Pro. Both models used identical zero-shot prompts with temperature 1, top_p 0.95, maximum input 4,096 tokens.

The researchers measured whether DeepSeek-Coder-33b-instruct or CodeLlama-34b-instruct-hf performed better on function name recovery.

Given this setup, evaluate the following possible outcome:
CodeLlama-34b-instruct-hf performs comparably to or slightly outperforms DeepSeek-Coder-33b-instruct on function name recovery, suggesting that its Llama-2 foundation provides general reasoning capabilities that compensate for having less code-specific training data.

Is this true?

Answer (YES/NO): YES